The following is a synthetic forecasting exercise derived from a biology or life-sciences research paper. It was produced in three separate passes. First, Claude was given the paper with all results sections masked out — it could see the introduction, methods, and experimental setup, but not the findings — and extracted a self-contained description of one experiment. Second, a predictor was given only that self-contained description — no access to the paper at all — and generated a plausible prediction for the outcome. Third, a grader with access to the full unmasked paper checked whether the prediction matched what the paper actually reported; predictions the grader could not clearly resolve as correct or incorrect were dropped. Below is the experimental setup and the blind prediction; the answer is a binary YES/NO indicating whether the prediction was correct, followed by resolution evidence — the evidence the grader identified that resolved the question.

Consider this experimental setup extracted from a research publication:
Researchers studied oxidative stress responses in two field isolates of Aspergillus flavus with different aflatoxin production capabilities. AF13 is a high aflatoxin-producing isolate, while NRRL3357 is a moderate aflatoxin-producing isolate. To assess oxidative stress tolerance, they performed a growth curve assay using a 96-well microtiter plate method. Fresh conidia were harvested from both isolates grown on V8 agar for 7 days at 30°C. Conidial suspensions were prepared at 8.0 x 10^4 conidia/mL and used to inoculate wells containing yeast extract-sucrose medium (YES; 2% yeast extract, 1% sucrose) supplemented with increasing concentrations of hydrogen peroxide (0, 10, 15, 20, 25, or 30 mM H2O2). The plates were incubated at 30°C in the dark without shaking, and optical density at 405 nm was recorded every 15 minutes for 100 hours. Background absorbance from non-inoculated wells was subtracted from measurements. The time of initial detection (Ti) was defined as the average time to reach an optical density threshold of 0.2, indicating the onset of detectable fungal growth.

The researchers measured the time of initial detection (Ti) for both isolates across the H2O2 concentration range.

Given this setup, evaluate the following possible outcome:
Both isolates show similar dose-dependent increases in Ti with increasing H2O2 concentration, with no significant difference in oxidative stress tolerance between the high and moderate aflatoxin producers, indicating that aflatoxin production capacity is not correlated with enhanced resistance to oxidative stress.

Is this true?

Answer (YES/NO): NO